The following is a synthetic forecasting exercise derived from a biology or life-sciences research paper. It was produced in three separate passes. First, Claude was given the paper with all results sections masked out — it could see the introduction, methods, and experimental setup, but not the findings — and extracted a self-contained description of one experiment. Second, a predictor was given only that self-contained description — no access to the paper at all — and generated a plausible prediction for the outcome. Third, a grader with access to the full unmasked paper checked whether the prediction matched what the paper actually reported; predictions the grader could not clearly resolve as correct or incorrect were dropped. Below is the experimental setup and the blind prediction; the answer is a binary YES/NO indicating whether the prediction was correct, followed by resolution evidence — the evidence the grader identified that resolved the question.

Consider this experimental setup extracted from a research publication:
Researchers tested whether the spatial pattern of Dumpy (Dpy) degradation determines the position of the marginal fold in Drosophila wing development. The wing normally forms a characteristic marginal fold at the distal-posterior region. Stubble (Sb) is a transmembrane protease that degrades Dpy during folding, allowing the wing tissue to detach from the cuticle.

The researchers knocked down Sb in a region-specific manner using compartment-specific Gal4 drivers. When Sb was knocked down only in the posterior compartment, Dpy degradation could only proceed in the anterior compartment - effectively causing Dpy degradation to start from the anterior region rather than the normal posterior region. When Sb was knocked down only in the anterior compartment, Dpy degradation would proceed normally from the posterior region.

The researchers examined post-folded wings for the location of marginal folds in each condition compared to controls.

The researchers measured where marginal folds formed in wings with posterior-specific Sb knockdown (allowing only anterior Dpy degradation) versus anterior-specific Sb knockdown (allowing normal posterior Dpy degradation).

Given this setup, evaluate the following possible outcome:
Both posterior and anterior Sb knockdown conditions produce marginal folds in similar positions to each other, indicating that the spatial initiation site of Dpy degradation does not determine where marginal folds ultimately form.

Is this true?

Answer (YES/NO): NO